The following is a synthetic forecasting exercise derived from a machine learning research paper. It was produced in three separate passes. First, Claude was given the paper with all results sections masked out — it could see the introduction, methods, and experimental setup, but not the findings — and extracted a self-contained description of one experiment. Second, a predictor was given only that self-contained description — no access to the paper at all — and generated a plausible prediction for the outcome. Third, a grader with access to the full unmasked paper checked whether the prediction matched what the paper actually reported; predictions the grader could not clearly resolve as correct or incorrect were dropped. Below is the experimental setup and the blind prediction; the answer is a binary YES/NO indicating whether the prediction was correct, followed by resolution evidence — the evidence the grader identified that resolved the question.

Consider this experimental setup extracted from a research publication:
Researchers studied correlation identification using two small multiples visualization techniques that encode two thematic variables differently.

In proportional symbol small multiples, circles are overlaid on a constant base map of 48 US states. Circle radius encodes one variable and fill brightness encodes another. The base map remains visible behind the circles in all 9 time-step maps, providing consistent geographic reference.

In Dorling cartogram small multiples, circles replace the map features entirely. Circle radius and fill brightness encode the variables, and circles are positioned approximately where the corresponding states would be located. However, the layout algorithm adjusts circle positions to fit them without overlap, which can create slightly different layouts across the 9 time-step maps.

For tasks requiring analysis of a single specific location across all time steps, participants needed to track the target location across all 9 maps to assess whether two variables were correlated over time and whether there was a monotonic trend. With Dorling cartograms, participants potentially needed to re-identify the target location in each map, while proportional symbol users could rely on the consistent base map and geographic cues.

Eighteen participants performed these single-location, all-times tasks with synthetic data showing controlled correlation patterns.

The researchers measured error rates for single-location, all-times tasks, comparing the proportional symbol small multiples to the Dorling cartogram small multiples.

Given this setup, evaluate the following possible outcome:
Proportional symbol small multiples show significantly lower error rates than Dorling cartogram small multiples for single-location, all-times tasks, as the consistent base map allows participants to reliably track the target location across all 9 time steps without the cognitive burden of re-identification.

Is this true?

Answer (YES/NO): NO